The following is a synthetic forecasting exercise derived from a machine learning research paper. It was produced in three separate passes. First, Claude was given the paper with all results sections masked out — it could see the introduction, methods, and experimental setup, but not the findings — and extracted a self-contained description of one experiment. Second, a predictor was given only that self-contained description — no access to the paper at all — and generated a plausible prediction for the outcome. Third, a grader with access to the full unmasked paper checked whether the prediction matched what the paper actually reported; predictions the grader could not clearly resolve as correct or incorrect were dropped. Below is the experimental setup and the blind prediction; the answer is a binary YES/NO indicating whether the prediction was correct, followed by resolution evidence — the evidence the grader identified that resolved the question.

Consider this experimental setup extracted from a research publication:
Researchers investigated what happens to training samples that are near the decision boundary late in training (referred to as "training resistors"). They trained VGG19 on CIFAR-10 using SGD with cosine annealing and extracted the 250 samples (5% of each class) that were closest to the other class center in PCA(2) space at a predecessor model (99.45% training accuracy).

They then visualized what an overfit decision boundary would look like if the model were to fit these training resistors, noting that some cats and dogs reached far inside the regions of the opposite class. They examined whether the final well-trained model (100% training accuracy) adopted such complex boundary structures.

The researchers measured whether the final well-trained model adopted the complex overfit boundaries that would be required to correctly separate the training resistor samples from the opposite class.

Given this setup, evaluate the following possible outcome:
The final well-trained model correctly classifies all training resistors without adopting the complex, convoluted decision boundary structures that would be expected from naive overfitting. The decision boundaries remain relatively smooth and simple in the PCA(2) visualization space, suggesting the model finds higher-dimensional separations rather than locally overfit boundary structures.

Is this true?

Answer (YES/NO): YES